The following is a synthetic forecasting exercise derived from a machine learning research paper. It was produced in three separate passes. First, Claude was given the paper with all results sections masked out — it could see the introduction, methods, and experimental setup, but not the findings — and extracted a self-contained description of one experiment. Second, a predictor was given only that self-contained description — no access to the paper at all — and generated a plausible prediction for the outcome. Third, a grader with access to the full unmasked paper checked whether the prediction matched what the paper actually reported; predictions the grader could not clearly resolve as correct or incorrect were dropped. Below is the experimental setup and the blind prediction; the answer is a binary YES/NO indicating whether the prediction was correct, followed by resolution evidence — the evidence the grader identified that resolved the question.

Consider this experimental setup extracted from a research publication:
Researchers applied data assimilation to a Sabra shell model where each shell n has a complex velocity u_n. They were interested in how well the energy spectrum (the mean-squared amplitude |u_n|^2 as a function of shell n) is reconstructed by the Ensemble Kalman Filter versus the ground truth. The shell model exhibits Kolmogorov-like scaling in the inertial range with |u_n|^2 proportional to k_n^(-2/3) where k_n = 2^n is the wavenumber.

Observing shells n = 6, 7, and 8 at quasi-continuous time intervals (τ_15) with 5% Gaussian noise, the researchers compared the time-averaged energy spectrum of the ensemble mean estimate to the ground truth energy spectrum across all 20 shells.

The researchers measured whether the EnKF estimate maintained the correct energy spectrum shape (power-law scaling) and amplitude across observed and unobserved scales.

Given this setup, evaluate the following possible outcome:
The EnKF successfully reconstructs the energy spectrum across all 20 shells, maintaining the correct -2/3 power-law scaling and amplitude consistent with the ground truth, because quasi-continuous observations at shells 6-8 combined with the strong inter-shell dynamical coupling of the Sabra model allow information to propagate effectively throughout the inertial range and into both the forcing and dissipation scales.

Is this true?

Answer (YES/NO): YES